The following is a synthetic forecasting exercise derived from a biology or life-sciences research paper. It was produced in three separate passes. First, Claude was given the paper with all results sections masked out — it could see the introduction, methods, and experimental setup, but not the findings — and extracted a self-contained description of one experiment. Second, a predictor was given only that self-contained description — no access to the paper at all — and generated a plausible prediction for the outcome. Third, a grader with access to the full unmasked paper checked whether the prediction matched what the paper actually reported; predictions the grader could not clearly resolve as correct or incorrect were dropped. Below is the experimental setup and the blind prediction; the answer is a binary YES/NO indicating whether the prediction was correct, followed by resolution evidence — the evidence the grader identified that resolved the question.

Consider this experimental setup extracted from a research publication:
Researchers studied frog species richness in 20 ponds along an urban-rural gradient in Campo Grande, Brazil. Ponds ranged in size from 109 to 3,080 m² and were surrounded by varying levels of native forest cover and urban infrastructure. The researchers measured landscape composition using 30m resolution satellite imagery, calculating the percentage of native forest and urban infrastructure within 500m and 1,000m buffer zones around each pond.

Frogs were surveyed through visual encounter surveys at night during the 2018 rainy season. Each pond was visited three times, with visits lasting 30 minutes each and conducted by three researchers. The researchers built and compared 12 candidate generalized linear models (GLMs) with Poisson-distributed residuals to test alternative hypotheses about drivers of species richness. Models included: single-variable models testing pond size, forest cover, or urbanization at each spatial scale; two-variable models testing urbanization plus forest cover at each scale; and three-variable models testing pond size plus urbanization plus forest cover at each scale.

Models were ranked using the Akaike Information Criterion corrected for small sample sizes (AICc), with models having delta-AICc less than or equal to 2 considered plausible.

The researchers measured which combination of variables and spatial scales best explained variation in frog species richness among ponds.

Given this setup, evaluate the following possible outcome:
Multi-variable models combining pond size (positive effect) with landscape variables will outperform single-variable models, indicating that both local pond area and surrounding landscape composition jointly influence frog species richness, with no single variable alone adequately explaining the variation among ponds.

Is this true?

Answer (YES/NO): YES